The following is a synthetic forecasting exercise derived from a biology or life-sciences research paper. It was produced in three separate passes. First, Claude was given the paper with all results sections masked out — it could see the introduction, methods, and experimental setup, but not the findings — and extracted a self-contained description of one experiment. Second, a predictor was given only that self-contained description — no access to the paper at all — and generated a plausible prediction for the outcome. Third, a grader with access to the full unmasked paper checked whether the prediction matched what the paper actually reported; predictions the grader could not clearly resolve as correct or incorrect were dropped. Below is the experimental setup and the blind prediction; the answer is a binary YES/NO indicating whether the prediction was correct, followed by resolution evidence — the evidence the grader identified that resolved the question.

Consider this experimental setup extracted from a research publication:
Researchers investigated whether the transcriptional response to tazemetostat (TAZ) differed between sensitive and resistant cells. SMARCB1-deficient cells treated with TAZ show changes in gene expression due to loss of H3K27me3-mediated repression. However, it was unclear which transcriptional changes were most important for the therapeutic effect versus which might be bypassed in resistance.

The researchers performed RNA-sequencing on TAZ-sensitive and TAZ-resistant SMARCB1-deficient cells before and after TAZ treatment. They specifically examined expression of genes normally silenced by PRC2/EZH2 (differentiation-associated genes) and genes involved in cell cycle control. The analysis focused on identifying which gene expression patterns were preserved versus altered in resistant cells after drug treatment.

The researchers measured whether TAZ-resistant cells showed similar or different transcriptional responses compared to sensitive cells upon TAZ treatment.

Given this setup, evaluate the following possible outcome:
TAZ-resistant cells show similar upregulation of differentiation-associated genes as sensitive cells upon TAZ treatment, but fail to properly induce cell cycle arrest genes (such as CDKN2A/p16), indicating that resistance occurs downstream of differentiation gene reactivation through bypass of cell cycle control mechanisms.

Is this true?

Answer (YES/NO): NO